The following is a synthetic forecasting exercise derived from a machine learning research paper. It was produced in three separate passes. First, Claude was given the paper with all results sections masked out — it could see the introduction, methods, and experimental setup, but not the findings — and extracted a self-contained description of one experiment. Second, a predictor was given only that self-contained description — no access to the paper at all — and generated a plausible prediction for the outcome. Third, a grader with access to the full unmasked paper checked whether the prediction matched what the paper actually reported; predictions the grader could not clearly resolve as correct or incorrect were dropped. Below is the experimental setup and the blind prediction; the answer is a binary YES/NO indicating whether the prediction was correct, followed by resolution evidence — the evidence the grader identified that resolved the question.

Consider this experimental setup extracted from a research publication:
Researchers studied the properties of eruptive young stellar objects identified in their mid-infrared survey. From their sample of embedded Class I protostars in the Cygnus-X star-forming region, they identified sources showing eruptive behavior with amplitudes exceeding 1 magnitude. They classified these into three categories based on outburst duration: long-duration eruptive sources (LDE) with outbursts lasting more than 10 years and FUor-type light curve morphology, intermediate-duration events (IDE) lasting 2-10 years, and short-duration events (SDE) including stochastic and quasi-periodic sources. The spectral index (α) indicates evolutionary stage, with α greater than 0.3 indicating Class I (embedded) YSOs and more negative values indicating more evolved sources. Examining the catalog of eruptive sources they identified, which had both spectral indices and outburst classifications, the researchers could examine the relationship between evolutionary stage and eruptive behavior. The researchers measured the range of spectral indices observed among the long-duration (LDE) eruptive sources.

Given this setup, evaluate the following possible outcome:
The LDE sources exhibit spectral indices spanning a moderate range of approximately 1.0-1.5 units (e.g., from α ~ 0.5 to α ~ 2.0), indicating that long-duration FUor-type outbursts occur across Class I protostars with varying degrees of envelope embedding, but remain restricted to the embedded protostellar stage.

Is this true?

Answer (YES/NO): NO